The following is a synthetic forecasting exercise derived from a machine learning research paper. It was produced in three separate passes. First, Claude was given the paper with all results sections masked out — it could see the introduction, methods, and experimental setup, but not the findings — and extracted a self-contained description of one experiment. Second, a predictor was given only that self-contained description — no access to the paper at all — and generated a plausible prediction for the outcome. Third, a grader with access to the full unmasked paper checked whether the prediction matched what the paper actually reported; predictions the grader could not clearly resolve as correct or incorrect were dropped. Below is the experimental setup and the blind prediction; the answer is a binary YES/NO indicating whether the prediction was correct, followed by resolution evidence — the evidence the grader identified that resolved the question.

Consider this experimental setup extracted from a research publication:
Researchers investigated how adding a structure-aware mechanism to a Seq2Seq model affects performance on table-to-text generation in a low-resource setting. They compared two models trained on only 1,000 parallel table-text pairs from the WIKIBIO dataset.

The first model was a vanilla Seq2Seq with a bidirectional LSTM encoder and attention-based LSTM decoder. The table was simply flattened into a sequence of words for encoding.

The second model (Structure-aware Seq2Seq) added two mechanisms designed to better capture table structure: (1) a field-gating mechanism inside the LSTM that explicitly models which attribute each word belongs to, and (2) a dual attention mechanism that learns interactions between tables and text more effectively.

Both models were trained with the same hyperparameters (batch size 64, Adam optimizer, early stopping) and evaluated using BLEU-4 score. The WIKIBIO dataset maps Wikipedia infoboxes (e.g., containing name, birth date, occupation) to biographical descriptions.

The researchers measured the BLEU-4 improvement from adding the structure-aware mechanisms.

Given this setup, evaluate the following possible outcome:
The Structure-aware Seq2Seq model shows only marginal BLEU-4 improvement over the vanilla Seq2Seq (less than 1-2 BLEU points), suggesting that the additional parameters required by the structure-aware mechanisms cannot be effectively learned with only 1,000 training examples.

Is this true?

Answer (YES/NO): YES